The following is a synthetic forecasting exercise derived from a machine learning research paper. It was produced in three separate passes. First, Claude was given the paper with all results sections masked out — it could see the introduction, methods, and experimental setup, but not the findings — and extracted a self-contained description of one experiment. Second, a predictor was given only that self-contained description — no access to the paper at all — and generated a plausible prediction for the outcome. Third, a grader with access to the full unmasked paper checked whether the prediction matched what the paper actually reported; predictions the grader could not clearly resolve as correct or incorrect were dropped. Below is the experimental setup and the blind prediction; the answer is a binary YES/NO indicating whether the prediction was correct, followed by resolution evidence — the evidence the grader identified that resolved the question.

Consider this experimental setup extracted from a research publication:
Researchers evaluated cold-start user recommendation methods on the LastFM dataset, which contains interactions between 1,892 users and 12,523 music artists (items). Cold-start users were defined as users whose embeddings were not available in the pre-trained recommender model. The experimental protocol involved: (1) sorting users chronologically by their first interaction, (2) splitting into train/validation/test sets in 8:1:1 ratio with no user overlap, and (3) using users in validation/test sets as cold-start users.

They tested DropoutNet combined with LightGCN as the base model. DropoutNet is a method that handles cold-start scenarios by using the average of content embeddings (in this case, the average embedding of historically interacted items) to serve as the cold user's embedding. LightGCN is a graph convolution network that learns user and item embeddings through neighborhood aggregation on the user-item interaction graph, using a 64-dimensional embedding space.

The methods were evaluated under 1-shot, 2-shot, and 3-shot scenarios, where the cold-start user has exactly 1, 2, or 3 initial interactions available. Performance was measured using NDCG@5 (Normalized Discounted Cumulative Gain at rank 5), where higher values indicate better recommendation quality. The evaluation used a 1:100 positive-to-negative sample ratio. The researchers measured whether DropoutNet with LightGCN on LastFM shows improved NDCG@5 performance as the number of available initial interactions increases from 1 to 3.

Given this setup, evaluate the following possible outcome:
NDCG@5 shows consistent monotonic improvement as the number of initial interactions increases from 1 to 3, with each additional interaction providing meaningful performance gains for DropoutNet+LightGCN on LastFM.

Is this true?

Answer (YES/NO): NO